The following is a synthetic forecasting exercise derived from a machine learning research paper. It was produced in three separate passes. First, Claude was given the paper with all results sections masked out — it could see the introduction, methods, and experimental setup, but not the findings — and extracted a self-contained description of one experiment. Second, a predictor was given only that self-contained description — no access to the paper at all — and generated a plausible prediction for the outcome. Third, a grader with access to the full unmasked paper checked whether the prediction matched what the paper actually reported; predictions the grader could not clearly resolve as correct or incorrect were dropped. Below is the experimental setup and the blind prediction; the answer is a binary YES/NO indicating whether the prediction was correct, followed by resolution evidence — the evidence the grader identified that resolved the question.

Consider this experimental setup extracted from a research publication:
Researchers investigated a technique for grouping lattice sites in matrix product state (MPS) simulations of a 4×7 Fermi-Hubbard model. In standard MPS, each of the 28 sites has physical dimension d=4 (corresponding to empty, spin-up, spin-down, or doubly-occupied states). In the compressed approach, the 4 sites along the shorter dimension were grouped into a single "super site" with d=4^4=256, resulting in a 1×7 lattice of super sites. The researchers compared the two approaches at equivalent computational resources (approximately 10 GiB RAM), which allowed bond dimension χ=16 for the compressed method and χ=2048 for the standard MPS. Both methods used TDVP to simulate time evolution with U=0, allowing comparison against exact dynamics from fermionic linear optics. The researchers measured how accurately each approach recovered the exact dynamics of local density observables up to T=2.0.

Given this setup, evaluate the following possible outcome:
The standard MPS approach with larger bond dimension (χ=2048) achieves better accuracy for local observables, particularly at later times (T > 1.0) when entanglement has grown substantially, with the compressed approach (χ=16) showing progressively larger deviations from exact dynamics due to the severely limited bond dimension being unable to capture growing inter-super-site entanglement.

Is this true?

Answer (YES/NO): NO